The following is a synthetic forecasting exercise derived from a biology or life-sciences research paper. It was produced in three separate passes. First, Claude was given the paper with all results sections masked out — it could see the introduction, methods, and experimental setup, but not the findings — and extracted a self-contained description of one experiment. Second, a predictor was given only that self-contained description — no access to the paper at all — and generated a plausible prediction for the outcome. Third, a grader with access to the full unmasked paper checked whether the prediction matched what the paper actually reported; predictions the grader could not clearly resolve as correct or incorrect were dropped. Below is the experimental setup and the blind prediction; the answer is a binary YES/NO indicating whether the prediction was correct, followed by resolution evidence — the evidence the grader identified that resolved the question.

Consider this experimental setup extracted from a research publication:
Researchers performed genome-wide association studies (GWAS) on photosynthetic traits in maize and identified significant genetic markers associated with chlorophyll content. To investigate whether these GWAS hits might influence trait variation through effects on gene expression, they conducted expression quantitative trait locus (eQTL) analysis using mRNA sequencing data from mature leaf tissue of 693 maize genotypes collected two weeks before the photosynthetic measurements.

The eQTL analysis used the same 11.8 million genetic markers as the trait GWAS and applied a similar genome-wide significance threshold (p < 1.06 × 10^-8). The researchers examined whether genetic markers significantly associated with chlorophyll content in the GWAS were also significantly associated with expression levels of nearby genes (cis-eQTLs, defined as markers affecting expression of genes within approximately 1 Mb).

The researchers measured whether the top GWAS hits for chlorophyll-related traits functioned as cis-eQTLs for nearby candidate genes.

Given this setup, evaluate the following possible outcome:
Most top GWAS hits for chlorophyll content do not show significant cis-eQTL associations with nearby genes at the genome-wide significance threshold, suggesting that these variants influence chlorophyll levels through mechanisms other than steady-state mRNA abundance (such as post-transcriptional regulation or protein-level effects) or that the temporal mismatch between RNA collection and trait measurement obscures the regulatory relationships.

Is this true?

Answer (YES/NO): NO